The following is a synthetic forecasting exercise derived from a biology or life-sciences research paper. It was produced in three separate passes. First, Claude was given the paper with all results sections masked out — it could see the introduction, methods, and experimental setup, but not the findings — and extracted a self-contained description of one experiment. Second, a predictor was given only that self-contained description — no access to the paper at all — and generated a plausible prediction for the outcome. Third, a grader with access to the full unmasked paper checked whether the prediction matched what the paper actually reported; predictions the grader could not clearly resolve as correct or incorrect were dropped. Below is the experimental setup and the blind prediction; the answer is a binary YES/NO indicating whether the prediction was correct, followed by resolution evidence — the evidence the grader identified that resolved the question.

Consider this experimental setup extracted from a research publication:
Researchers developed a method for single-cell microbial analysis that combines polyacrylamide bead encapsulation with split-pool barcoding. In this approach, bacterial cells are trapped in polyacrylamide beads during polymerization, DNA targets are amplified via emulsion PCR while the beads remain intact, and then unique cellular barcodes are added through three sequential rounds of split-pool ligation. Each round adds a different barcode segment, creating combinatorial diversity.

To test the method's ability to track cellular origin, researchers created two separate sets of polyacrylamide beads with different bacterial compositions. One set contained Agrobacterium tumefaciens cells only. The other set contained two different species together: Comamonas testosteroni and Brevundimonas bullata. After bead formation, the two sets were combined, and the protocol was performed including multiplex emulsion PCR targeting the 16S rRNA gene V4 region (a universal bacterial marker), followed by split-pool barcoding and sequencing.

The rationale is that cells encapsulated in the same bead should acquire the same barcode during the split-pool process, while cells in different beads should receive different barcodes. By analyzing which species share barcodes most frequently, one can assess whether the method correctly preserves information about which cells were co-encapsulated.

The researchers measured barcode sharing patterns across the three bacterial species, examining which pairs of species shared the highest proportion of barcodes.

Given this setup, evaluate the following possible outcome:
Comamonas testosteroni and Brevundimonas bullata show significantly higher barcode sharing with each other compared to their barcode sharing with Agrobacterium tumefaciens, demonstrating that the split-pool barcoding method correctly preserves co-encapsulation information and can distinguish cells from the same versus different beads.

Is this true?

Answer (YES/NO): YES